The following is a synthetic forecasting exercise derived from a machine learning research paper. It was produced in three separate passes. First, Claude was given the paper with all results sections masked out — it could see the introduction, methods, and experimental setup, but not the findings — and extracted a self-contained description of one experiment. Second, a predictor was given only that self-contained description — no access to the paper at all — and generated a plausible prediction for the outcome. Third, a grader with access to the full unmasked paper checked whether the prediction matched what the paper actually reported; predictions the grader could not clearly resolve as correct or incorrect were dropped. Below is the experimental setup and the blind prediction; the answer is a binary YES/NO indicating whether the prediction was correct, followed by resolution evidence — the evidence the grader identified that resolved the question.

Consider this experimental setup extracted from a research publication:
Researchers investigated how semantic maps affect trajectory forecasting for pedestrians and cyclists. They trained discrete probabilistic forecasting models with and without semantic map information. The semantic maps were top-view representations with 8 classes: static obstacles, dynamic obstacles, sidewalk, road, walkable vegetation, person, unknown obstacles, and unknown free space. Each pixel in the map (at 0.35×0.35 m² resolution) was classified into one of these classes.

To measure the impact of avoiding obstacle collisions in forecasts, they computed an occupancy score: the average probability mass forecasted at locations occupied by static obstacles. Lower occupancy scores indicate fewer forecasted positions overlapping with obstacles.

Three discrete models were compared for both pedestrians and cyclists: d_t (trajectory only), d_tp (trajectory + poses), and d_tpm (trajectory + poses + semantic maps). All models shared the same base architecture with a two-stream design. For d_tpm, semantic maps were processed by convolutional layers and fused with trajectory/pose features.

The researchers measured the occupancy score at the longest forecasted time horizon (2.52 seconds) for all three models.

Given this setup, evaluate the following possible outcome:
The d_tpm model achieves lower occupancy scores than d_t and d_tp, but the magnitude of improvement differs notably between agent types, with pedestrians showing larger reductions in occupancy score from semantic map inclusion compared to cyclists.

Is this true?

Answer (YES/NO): NO